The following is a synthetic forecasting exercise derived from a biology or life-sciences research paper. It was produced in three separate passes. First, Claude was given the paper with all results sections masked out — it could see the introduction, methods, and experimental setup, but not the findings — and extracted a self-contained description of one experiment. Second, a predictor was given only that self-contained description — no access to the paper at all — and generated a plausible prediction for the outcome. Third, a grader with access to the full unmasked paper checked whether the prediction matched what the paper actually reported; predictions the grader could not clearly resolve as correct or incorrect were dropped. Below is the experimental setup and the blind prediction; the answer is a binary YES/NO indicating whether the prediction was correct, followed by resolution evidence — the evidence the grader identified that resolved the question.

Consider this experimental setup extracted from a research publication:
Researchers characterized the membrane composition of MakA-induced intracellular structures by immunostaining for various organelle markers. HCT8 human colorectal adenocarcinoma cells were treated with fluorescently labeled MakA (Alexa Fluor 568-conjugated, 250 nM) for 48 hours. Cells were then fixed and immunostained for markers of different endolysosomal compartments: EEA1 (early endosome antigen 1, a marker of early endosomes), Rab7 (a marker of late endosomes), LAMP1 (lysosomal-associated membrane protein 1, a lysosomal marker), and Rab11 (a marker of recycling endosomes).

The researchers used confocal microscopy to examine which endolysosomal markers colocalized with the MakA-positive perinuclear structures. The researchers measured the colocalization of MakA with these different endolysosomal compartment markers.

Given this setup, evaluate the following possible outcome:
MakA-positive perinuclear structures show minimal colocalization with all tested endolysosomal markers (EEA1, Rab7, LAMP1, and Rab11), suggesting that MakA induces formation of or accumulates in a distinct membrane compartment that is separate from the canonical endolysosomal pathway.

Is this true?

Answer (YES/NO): NO